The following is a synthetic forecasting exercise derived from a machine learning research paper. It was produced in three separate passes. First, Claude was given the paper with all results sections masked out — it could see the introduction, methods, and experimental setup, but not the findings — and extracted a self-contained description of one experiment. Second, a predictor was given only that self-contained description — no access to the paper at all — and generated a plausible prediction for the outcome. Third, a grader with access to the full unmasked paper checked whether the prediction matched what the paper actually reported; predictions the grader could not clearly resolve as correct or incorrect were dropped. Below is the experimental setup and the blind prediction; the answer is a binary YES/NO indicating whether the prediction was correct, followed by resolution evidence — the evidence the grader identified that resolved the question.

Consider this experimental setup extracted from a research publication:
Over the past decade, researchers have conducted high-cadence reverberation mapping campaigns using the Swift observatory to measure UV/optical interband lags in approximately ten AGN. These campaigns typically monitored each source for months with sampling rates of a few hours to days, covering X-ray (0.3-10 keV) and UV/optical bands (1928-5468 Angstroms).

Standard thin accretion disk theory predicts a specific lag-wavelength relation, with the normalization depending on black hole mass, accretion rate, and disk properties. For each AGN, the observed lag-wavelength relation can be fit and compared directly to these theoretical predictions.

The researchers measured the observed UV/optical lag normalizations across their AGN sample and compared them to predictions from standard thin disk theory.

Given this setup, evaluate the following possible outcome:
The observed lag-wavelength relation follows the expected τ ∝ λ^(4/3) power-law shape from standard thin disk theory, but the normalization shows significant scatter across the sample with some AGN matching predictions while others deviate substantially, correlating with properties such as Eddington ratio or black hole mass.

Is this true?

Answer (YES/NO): NO